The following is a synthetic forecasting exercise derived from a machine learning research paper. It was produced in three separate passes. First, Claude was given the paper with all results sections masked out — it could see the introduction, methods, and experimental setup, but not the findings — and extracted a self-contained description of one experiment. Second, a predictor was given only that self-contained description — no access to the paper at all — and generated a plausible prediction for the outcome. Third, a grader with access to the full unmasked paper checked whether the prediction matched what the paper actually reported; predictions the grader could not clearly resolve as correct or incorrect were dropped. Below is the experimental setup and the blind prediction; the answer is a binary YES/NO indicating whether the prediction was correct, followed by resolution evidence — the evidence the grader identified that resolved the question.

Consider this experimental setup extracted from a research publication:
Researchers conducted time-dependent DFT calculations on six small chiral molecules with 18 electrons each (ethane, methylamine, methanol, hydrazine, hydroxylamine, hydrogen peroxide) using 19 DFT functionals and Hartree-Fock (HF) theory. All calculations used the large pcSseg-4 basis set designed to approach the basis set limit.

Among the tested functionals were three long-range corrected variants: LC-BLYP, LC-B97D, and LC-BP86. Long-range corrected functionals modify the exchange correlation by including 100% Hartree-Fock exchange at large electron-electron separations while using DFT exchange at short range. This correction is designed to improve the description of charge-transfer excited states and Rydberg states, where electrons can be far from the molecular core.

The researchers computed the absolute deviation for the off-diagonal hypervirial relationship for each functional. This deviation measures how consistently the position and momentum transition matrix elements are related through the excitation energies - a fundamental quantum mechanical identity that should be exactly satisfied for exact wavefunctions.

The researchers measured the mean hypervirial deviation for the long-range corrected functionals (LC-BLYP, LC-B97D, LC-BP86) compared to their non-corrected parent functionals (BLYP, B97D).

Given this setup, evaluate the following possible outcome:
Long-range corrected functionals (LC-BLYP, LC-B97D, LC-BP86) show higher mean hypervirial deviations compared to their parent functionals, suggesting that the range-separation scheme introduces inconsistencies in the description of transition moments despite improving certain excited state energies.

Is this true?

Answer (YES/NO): NO